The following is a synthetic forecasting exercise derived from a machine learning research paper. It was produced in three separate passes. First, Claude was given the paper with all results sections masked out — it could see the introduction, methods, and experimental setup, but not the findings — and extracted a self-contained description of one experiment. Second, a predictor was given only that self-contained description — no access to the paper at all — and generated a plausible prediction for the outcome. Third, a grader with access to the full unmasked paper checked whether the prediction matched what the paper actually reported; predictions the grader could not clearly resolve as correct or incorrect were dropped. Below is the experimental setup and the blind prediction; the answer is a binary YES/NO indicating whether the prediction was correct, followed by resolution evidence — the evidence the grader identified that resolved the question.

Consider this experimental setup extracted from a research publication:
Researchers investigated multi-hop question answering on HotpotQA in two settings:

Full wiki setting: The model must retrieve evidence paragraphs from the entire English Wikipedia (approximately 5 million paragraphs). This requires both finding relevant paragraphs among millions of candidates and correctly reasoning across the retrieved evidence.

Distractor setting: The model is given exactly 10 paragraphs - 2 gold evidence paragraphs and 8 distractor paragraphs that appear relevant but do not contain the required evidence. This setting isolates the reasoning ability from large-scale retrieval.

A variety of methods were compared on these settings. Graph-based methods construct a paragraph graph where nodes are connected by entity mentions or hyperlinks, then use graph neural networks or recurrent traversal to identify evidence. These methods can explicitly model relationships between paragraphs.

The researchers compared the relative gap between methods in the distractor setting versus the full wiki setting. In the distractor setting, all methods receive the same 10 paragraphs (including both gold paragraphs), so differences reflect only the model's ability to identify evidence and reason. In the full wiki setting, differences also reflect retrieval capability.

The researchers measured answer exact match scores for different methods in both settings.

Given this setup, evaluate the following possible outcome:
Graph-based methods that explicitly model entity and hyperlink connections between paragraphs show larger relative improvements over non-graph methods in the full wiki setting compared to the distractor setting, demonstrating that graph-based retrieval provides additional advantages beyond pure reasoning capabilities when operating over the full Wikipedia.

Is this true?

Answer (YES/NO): NO